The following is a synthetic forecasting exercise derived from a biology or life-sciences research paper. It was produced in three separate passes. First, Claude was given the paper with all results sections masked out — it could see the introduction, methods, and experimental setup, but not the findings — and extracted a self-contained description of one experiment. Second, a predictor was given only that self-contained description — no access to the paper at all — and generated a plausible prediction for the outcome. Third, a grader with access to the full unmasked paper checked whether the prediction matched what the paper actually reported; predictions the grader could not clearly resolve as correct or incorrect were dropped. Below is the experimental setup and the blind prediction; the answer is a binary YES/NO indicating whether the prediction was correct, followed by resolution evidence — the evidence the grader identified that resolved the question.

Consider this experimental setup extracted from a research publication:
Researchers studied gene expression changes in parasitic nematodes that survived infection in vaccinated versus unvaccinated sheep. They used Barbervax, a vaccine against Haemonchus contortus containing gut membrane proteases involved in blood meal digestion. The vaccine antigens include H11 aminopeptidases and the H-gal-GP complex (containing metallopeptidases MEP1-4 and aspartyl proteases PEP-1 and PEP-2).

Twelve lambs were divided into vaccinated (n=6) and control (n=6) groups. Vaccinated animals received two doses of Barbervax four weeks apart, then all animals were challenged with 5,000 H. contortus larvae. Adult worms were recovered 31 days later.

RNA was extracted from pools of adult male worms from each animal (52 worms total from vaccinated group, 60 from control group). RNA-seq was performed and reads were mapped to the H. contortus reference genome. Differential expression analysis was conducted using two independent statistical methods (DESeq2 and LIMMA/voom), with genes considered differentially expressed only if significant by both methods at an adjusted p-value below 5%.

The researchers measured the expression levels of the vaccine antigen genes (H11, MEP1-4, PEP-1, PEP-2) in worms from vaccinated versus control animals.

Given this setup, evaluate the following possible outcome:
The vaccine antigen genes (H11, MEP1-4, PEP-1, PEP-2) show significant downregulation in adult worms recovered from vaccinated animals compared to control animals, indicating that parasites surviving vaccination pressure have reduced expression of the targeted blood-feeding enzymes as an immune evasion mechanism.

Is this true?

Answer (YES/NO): NO